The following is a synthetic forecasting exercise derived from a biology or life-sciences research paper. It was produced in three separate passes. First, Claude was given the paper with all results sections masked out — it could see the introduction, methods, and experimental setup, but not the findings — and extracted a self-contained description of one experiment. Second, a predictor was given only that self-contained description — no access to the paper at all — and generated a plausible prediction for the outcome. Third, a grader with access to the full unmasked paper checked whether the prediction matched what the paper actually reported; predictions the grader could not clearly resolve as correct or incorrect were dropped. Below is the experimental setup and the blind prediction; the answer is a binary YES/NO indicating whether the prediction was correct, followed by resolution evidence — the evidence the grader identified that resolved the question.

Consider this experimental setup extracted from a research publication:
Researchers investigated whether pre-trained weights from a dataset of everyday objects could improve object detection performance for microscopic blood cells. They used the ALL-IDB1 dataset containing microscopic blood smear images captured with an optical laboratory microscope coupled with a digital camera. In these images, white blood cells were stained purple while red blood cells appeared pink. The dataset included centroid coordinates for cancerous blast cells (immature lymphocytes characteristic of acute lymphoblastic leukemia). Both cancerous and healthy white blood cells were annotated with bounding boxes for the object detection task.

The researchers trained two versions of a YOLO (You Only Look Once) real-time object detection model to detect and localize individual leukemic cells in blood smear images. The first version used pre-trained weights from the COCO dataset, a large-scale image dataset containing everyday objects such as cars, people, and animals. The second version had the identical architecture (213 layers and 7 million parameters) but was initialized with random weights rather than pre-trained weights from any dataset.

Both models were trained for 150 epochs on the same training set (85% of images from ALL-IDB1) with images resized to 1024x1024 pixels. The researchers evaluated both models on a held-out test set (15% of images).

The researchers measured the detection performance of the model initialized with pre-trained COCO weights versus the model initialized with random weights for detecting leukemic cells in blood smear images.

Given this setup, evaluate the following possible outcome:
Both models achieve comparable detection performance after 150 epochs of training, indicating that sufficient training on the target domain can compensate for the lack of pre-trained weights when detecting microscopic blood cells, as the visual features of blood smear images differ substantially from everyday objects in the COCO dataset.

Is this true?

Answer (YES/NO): NO